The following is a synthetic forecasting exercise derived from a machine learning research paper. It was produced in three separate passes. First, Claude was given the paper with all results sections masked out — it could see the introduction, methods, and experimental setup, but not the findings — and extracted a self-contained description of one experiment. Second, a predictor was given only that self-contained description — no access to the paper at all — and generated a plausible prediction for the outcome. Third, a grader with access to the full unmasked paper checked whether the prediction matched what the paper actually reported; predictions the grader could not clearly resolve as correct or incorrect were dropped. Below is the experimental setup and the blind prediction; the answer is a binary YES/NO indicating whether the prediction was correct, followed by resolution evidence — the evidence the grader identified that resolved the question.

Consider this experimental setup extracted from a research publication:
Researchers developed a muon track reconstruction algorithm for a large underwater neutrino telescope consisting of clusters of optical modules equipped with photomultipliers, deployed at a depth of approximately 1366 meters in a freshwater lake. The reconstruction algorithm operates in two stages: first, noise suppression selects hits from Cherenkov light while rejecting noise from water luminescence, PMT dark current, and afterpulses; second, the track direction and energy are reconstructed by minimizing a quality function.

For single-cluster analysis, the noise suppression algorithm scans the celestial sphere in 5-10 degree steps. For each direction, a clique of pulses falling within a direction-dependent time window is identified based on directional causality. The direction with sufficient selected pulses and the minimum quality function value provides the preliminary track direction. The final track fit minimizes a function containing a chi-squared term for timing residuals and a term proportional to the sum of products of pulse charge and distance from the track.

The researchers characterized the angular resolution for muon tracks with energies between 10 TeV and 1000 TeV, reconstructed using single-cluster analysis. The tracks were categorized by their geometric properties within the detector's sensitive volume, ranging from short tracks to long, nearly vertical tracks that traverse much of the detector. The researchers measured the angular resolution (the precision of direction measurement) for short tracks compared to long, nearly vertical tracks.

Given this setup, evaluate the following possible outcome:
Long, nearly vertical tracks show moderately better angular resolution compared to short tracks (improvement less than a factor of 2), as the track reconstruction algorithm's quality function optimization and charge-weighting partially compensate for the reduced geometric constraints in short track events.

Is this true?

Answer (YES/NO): NO